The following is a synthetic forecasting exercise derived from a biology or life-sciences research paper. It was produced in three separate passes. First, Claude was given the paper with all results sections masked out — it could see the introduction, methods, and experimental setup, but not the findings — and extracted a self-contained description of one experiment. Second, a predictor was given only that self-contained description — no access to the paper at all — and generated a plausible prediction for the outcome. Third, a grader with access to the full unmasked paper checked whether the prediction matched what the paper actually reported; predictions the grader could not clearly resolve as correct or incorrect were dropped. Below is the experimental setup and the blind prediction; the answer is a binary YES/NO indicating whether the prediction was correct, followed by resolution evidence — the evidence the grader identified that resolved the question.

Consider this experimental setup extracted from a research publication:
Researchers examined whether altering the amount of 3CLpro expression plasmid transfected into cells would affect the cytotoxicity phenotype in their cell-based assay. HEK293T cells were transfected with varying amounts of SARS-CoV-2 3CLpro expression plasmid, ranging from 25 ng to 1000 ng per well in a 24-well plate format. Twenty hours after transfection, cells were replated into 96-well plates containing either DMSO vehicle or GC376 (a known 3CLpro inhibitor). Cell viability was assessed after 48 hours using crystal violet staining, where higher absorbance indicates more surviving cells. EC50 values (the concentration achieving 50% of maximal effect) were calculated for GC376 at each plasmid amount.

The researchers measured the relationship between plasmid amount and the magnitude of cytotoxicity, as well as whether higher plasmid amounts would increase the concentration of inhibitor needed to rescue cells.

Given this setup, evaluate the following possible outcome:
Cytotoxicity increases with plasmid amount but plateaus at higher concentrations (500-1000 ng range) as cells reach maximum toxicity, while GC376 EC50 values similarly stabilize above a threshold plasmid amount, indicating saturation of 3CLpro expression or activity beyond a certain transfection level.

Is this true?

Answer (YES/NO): NO